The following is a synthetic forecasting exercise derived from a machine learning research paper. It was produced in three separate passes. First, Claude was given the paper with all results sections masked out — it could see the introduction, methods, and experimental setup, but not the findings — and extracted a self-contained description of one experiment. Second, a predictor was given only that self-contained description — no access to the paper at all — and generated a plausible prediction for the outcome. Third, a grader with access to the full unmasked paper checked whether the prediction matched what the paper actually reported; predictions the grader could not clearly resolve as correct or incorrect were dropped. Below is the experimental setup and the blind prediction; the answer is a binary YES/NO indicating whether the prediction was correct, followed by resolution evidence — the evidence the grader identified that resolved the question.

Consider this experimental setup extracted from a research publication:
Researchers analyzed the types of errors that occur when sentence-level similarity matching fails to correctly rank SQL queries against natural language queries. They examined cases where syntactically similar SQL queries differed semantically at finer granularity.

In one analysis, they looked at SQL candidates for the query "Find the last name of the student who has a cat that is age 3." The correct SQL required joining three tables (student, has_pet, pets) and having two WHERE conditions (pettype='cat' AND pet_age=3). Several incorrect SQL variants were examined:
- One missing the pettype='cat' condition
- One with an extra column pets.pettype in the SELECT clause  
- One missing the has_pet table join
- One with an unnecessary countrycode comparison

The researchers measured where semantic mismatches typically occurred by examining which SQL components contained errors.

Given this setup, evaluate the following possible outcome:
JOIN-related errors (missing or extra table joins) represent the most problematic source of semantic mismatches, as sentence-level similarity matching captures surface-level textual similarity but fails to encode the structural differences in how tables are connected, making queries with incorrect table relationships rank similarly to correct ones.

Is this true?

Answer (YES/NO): NO